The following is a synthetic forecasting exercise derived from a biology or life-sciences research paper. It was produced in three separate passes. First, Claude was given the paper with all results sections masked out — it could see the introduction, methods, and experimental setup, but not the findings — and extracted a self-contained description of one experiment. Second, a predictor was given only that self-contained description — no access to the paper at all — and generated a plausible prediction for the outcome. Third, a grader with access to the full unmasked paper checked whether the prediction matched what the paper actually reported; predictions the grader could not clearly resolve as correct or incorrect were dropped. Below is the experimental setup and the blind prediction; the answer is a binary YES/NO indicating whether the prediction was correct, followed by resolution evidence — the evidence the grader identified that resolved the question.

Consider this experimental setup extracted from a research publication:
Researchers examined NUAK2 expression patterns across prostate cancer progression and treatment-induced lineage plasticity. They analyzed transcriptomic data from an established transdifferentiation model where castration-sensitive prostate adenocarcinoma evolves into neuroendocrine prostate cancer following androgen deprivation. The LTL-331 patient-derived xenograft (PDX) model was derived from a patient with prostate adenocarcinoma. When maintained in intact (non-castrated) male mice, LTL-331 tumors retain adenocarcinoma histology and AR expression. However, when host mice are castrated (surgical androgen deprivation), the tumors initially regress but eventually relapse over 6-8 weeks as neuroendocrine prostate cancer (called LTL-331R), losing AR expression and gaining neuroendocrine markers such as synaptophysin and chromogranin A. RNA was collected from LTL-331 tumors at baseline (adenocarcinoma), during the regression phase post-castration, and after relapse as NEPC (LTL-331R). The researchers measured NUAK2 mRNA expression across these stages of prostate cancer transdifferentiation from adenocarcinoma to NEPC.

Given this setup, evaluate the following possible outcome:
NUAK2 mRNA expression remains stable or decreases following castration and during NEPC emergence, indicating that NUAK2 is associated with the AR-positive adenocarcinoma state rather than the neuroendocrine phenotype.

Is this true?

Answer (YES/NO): NO